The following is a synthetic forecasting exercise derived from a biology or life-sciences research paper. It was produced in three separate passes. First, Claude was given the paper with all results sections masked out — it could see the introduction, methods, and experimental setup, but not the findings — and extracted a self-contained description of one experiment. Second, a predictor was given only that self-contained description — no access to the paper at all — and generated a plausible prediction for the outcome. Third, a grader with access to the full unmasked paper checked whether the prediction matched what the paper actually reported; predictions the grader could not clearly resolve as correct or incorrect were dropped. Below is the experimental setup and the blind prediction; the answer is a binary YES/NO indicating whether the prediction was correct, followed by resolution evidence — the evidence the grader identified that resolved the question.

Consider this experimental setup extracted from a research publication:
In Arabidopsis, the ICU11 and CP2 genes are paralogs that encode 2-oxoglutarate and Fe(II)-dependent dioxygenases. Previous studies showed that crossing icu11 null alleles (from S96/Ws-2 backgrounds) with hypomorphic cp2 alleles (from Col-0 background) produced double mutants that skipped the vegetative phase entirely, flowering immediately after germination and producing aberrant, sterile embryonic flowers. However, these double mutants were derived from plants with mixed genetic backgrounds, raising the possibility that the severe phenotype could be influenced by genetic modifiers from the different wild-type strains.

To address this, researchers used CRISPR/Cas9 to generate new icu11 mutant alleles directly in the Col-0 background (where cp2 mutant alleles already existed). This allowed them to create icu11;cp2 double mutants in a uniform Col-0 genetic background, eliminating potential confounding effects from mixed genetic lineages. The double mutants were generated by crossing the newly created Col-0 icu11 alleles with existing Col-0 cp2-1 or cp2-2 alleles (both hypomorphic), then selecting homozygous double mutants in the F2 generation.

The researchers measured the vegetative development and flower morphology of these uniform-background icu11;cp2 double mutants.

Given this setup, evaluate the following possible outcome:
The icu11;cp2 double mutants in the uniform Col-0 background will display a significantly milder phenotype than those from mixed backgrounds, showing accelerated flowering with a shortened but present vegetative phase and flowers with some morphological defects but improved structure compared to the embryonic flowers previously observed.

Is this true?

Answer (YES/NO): NO